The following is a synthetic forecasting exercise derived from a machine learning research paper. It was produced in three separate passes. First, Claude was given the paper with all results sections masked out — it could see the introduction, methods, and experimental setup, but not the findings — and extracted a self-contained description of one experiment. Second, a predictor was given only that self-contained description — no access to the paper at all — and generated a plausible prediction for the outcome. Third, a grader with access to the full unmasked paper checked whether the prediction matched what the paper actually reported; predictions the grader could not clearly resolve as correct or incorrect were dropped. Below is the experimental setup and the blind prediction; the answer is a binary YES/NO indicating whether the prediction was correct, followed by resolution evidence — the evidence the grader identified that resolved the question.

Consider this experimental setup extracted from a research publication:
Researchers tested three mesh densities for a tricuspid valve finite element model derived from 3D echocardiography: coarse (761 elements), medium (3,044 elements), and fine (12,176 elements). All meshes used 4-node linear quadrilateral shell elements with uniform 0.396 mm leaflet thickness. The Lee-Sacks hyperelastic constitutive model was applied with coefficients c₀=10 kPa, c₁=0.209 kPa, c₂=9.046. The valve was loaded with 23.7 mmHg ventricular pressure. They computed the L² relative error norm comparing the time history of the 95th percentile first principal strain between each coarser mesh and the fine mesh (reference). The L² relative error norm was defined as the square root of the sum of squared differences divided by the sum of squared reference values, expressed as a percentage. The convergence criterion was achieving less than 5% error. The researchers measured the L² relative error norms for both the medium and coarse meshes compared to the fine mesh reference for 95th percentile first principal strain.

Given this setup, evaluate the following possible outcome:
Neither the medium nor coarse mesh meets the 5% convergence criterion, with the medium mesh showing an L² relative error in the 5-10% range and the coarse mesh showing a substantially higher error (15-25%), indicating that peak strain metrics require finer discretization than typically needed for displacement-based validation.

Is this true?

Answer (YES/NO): NO